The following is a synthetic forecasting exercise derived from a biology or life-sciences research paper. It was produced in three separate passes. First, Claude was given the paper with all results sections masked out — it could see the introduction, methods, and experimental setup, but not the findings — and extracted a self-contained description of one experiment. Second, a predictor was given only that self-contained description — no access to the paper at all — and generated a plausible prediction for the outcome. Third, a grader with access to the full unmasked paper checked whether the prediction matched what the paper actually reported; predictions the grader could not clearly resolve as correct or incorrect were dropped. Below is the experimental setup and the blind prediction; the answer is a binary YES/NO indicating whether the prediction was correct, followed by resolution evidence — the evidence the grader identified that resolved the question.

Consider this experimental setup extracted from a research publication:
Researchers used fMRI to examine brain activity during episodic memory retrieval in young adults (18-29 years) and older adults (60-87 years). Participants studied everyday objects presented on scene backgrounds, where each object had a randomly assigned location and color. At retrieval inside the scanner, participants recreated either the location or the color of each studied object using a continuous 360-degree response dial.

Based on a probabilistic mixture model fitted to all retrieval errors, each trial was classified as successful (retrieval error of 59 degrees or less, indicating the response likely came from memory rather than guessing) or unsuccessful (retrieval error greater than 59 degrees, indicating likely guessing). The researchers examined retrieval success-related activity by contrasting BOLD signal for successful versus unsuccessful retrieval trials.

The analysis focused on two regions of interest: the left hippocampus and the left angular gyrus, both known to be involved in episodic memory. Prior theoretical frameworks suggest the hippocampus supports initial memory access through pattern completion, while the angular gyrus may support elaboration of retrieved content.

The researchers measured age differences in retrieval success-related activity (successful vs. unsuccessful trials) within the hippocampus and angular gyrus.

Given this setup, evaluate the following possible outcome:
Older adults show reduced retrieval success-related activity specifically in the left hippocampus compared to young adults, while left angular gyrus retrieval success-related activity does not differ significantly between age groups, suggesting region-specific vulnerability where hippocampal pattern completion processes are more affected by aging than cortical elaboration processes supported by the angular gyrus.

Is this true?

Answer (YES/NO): YES